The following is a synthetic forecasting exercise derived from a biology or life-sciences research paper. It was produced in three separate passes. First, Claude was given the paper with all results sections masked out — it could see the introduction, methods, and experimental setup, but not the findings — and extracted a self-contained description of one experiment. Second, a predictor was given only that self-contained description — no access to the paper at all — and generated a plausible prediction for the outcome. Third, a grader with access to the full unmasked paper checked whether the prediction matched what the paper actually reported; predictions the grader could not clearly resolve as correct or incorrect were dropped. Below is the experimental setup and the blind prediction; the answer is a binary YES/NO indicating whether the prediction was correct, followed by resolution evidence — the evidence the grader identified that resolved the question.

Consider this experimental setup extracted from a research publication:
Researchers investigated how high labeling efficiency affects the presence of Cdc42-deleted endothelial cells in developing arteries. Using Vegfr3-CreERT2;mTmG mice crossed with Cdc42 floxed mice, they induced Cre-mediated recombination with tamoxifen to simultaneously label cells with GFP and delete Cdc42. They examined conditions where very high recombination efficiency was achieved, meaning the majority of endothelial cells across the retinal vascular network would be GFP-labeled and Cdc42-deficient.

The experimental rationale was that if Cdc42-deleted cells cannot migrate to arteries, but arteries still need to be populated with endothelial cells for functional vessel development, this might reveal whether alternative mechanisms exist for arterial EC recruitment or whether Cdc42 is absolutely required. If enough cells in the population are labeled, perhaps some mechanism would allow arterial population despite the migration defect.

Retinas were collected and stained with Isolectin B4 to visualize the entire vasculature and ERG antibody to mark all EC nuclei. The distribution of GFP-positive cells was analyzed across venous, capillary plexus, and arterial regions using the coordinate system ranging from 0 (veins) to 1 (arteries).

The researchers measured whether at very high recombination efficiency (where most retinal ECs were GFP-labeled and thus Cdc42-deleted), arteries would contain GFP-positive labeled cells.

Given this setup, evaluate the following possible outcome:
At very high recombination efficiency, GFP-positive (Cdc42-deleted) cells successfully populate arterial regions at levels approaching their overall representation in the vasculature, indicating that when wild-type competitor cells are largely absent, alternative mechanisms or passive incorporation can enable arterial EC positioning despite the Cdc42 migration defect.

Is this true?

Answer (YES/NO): NO